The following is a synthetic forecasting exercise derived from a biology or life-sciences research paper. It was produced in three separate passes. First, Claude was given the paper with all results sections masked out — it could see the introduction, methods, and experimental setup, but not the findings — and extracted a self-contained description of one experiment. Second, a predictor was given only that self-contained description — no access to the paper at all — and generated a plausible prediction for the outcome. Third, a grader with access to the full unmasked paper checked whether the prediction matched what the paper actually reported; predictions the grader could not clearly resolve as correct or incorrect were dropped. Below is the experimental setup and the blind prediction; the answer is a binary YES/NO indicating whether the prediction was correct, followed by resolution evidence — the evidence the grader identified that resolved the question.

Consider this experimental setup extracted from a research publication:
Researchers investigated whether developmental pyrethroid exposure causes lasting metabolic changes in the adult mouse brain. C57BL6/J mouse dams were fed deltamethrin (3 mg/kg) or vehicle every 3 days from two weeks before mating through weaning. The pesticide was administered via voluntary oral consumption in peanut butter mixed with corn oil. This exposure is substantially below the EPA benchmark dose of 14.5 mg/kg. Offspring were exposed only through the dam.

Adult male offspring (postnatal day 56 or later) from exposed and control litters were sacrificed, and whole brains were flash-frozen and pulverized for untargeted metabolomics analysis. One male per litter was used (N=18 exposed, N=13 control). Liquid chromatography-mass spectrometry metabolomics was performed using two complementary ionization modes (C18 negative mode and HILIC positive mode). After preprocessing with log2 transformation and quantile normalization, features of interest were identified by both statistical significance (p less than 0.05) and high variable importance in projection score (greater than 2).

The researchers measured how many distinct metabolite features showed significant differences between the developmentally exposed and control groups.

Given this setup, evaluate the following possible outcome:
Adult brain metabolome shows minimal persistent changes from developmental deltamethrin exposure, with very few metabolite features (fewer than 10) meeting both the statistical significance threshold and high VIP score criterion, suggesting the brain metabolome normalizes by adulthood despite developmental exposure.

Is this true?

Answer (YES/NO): NO